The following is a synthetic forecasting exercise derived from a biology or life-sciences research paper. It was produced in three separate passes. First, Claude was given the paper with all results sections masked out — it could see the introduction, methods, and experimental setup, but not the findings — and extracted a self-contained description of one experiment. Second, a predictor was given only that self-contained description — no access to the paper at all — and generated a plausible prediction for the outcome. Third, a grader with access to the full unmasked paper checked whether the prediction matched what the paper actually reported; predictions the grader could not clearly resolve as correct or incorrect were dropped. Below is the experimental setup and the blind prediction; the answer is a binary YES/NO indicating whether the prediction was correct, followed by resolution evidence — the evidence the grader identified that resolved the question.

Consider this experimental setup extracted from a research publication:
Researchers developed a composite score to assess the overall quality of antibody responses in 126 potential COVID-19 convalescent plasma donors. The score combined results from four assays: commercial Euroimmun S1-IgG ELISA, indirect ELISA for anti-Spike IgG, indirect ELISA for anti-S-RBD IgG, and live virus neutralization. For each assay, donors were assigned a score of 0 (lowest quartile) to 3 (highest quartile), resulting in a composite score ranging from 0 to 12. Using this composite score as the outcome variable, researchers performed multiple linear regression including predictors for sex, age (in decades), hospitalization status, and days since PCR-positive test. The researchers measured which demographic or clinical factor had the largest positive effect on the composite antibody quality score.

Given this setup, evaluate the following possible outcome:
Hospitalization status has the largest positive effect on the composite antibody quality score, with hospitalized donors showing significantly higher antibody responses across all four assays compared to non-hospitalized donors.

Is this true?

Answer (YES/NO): YES